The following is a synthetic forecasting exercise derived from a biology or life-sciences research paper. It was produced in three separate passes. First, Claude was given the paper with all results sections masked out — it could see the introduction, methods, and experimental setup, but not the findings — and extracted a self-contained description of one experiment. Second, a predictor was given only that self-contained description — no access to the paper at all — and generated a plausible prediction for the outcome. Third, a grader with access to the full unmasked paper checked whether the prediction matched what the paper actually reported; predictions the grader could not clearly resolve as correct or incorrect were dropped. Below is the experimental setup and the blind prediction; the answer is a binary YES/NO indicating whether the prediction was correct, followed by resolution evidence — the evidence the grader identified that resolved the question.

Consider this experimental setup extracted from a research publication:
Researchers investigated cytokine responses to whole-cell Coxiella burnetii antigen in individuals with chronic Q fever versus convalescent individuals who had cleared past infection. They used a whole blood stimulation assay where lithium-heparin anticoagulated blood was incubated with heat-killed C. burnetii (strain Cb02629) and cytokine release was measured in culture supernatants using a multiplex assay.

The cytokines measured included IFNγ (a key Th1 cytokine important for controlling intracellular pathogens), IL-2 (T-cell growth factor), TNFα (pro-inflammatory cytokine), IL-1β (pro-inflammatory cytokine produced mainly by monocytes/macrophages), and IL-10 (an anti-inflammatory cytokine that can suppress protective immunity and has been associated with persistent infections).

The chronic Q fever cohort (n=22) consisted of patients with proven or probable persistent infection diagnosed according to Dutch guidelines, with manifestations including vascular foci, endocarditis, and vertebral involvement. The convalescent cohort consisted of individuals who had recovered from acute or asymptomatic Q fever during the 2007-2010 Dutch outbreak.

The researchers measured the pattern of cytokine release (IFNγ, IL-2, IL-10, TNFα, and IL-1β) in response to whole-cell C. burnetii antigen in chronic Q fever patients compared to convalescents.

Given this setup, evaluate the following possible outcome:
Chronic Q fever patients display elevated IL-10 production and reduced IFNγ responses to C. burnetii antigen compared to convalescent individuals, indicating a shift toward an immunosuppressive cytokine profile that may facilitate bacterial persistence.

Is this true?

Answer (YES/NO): NO